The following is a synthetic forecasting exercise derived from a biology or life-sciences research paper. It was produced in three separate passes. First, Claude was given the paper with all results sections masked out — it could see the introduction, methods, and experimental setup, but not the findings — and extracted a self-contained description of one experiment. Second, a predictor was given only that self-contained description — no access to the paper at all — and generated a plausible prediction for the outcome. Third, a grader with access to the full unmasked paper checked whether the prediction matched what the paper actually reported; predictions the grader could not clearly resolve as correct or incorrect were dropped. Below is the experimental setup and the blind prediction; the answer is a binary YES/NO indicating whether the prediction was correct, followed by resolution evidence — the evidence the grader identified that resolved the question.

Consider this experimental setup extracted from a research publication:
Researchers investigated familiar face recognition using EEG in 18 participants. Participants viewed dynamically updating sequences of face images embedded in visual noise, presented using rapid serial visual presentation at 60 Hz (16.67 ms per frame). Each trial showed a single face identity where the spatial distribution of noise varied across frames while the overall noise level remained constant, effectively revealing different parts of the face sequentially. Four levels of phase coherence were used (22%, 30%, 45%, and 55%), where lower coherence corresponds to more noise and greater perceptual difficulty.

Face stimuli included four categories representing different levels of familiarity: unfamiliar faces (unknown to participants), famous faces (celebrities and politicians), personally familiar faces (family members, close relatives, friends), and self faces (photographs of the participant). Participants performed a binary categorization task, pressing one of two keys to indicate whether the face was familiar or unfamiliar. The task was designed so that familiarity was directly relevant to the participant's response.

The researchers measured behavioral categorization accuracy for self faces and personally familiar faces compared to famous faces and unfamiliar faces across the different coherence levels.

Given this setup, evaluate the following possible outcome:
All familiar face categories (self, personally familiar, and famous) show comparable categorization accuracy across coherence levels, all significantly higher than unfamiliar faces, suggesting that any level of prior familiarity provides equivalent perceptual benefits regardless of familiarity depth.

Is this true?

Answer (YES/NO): NO